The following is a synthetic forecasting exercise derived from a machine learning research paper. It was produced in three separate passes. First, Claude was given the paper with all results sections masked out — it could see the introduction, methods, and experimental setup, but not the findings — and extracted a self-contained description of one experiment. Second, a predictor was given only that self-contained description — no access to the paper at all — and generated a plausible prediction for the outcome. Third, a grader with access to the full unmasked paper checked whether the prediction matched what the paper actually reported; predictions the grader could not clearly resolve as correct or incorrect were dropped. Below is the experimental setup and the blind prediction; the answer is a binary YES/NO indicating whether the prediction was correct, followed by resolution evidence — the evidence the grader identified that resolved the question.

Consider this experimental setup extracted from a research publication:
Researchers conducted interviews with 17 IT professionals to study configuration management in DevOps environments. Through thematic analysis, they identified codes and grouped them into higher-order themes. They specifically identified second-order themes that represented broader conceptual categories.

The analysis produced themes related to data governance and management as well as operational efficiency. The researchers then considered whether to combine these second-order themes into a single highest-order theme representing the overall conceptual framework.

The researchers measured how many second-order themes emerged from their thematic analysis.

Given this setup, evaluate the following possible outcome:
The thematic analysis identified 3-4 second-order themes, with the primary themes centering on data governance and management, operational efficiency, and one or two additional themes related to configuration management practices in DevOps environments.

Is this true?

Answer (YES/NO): NO